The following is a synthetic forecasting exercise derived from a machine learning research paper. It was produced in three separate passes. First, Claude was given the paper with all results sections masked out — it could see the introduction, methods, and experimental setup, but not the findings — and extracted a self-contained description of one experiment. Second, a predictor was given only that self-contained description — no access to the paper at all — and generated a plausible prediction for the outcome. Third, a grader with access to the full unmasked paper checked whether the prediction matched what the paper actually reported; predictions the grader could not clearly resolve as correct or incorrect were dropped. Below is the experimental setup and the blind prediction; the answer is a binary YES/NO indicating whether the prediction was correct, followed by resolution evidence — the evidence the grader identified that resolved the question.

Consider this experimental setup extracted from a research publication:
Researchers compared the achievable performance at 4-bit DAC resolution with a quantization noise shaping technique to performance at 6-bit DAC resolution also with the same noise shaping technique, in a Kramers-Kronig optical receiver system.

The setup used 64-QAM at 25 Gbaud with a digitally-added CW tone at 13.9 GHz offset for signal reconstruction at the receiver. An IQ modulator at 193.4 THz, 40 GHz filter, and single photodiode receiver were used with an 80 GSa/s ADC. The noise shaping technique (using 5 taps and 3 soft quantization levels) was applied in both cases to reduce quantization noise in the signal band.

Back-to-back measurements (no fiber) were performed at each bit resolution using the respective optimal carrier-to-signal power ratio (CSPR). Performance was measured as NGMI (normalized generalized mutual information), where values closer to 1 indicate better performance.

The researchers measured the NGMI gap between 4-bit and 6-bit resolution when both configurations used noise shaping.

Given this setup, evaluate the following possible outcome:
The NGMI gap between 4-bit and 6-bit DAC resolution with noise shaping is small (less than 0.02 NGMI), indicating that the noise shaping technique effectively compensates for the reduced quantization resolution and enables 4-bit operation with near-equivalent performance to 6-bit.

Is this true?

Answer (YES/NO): YES